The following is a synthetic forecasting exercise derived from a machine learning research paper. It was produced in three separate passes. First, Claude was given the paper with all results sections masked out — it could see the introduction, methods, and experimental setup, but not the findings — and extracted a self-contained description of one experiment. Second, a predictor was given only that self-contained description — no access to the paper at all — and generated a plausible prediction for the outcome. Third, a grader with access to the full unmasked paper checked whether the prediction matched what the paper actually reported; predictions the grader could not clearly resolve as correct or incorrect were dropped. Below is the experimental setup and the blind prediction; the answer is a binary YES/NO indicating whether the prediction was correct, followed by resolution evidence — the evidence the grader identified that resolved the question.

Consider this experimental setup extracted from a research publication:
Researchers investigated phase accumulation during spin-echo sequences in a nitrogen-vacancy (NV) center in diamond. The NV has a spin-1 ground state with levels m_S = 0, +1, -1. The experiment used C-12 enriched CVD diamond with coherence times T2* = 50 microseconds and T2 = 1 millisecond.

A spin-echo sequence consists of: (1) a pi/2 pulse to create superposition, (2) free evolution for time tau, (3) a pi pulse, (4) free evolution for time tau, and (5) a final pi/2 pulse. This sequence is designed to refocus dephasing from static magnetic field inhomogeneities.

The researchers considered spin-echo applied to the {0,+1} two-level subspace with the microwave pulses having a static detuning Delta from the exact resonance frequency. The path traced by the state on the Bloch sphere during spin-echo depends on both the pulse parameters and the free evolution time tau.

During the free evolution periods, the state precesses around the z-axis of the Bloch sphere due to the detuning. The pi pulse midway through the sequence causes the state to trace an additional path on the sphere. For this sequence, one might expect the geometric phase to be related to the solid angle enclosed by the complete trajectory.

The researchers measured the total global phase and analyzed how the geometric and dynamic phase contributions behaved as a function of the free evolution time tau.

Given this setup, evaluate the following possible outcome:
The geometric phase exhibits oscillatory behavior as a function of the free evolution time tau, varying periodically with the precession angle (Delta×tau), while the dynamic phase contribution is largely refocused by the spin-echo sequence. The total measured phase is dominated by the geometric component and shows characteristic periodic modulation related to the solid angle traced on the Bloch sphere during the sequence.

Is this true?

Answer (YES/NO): NO